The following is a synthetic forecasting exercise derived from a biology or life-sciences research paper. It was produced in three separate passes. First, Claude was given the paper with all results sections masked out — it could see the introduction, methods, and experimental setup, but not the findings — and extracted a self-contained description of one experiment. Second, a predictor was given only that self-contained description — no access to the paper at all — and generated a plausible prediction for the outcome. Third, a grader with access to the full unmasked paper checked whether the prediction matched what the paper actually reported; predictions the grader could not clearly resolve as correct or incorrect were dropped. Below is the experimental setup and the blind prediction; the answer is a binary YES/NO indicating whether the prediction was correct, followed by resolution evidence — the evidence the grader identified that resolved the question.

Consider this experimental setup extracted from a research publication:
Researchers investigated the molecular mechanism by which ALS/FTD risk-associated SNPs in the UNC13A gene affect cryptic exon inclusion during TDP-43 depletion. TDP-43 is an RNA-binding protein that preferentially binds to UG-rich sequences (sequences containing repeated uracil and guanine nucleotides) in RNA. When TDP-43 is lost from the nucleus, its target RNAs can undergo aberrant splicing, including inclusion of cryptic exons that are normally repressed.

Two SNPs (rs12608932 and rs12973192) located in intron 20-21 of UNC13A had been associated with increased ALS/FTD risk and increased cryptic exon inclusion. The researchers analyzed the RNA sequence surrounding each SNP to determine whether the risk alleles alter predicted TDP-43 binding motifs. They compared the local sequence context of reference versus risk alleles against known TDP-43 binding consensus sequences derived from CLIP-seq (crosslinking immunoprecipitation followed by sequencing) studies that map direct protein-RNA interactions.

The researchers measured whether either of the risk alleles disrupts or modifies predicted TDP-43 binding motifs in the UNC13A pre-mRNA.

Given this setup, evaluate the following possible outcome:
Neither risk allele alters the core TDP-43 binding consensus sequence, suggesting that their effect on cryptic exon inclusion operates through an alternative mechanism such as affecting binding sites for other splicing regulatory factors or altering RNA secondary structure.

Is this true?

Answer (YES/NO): NO